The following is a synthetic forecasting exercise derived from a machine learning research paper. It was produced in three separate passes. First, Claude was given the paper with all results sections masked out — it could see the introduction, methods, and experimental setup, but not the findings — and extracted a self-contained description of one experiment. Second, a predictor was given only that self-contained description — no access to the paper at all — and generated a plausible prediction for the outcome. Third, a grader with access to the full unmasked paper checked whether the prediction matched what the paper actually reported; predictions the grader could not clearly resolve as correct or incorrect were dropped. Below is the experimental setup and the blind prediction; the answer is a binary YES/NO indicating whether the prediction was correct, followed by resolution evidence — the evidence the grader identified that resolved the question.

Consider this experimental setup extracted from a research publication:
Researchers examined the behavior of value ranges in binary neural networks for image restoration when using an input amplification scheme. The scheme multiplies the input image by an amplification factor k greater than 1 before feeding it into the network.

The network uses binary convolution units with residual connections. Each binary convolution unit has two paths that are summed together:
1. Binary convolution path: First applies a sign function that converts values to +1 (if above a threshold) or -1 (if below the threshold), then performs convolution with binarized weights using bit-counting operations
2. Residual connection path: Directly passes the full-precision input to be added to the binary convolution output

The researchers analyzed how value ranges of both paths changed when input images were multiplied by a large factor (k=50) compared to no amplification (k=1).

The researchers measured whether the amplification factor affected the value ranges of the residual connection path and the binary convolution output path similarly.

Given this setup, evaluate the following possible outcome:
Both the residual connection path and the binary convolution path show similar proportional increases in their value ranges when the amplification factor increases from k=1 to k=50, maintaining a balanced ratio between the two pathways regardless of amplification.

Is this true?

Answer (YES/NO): NO